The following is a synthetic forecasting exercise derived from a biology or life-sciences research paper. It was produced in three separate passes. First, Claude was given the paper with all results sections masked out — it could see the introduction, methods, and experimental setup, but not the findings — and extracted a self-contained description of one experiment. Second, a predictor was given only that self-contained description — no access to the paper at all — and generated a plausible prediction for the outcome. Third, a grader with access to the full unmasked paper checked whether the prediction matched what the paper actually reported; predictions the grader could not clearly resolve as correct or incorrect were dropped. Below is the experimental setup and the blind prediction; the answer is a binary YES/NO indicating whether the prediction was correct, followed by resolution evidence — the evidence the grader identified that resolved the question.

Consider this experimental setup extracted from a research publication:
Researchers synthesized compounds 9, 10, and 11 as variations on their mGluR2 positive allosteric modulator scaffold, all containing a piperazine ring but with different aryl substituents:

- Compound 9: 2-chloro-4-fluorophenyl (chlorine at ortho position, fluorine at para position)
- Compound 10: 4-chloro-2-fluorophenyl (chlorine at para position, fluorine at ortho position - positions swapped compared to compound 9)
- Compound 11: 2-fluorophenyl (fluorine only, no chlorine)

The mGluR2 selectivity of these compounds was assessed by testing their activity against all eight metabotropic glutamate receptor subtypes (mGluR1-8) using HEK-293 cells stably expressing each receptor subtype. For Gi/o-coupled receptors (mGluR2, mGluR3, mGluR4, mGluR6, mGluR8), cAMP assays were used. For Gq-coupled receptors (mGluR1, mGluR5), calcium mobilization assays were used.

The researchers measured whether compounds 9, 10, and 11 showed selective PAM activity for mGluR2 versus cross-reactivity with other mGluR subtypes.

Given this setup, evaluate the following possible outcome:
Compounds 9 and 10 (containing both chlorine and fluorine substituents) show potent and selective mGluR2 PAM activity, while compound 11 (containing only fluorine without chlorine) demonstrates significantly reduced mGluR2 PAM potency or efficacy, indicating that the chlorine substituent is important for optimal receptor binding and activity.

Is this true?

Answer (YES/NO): NO